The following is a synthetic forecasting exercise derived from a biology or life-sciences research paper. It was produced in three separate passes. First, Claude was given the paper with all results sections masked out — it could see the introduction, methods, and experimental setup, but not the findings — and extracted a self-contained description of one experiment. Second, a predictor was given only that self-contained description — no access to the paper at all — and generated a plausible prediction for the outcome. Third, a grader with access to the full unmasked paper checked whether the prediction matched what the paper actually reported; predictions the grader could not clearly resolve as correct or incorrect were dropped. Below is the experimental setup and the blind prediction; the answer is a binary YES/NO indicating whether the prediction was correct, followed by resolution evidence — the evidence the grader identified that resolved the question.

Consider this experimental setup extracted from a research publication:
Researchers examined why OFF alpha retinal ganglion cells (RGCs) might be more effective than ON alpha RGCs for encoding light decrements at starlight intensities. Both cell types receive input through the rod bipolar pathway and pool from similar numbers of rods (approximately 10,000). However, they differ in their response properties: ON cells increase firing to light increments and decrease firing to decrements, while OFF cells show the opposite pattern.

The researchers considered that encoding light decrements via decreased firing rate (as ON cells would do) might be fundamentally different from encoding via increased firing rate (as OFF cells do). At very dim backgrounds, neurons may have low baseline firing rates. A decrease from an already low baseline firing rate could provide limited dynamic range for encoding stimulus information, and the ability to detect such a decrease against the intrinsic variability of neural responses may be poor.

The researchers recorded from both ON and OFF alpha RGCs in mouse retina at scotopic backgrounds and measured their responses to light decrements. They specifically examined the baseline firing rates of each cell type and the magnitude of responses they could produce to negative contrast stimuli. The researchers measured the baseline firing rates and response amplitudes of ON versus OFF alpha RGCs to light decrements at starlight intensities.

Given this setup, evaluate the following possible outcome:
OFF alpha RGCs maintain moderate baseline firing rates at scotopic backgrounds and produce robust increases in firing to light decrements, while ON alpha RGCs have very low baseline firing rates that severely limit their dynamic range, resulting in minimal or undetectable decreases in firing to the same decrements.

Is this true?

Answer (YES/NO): YES